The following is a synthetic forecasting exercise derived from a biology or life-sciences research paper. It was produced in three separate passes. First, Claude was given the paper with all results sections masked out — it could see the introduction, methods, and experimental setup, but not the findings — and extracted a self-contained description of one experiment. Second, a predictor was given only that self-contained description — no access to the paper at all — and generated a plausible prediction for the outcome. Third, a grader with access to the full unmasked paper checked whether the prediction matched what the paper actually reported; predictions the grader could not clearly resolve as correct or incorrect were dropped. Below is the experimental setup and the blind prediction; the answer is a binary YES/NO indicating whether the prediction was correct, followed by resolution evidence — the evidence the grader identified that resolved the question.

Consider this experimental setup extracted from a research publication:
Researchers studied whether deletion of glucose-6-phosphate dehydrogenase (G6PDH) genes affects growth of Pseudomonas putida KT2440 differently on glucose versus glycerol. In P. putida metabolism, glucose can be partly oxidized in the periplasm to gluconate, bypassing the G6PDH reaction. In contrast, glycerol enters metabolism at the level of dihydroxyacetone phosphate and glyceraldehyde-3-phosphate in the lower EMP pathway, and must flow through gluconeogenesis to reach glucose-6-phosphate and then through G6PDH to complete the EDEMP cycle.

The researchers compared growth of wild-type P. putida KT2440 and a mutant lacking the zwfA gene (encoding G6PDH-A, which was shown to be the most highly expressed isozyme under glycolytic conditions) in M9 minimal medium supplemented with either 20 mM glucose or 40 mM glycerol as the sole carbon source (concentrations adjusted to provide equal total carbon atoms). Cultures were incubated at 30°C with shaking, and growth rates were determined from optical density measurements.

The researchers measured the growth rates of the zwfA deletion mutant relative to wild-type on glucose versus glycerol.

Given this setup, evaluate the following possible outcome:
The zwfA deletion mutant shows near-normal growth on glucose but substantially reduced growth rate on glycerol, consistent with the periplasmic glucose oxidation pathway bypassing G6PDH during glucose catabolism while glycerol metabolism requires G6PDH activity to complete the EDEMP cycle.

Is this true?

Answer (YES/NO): NO